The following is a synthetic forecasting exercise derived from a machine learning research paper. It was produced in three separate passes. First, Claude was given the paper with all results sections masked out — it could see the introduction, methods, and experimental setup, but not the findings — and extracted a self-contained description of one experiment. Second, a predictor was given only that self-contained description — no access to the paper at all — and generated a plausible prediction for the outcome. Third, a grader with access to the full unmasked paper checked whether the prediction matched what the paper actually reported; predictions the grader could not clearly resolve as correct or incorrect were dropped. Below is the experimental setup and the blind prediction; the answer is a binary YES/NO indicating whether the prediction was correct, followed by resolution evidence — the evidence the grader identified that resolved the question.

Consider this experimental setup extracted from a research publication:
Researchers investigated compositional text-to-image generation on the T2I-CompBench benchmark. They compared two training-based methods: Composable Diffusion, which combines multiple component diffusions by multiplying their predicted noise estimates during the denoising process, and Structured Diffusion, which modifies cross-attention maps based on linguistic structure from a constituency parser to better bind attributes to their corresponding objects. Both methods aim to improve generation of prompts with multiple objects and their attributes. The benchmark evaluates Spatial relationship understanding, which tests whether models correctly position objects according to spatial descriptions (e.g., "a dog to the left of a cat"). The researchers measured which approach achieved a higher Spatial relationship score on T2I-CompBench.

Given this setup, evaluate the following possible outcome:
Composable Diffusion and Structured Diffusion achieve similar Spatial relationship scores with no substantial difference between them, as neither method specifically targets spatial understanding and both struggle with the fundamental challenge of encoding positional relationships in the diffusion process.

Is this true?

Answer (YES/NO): NO